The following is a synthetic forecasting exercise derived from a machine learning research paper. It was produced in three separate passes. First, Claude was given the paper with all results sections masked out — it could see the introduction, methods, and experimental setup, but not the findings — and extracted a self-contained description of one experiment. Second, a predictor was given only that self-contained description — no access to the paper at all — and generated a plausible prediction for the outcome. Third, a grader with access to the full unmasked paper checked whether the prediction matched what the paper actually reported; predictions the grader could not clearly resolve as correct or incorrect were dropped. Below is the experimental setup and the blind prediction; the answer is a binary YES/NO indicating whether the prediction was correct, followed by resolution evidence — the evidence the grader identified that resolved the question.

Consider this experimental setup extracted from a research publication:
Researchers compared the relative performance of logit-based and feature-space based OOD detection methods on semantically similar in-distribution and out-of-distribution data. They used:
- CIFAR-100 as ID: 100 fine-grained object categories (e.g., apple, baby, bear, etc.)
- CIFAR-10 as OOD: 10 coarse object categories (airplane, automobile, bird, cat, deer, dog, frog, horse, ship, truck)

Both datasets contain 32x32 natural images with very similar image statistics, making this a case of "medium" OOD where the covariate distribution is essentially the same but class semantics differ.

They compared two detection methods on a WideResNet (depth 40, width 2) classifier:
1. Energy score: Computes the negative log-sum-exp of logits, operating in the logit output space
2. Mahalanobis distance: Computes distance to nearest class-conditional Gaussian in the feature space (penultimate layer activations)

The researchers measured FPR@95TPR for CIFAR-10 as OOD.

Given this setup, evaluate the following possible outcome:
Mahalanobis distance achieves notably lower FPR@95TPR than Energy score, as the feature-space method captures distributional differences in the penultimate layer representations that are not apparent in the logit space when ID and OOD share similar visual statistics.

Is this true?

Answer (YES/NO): NO